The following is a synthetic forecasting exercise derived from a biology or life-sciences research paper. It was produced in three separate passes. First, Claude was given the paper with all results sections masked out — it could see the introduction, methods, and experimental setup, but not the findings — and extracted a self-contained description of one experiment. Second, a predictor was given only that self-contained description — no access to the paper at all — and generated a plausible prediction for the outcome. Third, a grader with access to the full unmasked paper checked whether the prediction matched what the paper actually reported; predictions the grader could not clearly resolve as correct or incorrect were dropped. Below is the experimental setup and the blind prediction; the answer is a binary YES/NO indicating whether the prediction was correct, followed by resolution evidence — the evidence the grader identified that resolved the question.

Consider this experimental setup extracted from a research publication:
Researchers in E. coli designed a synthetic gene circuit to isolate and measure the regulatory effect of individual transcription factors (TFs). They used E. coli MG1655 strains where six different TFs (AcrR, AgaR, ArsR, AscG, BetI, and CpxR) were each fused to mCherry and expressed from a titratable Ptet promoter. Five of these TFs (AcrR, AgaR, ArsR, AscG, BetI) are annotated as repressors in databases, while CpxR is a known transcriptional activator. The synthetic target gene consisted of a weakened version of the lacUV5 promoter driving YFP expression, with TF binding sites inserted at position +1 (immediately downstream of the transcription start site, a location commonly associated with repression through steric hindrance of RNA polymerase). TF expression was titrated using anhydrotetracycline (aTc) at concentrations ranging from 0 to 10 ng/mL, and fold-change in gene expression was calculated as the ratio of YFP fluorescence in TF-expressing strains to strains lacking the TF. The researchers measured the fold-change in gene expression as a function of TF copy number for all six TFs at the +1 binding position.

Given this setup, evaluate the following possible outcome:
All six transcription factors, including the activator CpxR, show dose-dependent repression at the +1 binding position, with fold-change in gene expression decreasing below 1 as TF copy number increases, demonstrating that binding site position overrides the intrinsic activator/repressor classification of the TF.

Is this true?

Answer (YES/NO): YES